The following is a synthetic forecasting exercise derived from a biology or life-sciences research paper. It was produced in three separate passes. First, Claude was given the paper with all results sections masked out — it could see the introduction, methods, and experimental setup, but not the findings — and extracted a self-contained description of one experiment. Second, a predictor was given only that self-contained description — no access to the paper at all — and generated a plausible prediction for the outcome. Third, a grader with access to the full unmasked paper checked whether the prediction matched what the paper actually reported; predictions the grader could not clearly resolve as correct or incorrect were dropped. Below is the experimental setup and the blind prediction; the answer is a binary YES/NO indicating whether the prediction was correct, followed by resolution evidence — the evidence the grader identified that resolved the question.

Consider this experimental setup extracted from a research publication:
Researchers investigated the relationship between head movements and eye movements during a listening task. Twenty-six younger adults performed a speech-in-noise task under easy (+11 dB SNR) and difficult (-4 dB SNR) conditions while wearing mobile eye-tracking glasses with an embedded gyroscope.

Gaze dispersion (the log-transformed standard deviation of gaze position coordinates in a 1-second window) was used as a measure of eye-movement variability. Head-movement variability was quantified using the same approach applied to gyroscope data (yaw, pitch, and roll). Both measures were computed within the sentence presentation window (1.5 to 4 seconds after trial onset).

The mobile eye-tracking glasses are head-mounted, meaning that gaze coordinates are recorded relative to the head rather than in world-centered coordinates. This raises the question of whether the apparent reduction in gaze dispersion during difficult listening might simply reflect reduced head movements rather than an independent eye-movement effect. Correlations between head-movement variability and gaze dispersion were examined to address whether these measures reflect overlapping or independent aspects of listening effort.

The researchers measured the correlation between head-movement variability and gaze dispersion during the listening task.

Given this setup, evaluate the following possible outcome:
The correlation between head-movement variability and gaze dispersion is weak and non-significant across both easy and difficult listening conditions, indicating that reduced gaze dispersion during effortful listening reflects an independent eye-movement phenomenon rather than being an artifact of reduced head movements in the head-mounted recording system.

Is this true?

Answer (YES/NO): NO